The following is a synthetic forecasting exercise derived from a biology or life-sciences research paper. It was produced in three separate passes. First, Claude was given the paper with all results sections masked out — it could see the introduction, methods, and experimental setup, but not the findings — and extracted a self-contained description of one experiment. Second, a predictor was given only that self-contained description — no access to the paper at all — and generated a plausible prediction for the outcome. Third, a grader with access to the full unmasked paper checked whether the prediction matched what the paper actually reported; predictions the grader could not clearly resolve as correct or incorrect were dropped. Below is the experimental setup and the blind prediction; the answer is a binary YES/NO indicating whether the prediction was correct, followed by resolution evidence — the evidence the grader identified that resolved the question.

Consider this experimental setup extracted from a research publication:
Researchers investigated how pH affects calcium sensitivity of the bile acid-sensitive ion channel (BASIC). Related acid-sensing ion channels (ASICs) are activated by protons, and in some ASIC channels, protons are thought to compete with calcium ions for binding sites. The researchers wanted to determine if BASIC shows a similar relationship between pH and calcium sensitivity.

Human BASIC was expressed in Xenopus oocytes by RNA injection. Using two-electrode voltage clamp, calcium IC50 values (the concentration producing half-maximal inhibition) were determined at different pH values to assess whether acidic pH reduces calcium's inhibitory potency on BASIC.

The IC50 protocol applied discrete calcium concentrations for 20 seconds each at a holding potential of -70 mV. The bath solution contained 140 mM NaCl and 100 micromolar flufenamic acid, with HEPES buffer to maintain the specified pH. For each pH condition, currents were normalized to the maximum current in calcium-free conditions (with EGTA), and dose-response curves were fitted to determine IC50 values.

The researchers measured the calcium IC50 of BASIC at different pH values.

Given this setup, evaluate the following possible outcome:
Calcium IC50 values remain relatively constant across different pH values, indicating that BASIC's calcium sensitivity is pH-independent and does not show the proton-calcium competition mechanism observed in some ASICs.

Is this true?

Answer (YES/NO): YES